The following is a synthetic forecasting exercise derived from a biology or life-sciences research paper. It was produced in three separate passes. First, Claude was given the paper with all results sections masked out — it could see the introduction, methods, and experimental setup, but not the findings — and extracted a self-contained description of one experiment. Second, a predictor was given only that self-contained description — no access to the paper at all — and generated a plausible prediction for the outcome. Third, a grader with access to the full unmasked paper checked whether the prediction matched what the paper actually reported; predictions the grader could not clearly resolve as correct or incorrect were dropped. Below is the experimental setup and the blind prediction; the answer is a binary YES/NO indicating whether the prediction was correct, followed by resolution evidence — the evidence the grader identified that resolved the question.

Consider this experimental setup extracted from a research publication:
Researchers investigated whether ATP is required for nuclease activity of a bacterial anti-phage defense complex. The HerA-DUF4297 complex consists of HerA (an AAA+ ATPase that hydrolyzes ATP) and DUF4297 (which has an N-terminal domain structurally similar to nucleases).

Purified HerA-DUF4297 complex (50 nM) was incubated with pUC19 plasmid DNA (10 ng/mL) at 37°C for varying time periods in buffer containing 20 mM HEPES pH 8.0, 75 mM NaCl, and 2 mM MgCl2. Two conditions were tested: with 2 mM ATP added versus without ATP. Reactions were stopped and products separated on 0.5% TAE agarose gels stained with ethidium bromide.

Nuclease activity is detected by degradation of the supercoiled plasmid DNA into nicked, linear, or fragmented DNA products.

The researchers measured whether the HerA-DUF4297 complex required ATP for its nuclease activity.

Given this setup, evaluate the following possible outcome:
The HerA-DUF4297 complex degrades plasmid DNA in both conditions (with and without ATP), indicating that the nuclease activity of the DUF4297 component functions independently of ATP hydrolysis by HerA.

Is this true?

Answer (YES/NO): NO